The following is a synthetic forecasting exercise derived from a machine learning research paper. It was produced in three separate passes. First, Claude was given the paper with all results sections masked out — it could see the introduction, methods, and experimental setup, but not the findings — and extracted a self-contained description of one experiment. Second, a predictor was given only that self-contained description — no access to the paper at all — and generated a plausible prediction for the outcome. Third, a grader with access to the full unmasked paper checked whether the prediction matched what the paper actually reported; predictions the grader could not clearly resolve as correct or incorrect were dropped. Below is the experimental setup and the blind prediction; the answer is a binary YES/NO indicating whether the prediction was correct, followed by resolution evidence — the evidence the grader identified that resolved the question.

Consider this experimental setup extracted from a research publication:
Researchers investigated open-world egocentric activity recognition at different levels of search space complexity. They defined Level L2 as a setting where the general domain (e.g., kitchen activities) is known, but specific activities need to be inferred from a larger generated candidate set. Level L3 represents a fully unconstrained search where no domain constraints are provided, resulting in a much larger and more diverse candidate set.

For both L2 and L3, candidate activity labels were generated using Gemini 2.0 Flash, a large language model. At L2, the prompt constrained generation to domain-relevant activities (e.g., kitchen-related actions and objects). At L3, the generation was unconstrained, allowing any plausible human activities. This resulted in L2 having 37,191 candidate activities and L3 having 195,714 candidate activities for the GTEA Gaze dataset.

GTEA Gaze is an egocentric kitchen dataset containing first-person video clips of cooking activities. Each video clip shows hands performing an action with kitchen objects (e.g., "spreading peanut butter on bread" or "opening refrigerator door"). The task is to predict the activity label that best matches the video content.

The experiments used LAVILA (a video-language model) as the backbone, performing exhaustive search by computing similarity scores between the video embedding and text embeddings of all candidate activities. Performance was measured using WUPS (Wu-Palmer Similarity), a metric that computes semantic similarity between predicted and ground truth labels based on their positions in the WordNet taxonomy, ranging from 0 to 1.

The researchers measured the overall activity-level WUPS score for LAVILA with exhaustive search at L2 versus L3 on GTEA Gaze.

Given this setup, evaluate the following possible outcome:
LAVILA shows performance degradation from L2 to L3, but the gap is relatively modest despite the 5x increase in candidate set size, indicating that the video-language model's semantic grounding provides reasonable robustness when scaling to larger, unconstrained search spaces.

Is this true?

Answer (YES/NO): NO